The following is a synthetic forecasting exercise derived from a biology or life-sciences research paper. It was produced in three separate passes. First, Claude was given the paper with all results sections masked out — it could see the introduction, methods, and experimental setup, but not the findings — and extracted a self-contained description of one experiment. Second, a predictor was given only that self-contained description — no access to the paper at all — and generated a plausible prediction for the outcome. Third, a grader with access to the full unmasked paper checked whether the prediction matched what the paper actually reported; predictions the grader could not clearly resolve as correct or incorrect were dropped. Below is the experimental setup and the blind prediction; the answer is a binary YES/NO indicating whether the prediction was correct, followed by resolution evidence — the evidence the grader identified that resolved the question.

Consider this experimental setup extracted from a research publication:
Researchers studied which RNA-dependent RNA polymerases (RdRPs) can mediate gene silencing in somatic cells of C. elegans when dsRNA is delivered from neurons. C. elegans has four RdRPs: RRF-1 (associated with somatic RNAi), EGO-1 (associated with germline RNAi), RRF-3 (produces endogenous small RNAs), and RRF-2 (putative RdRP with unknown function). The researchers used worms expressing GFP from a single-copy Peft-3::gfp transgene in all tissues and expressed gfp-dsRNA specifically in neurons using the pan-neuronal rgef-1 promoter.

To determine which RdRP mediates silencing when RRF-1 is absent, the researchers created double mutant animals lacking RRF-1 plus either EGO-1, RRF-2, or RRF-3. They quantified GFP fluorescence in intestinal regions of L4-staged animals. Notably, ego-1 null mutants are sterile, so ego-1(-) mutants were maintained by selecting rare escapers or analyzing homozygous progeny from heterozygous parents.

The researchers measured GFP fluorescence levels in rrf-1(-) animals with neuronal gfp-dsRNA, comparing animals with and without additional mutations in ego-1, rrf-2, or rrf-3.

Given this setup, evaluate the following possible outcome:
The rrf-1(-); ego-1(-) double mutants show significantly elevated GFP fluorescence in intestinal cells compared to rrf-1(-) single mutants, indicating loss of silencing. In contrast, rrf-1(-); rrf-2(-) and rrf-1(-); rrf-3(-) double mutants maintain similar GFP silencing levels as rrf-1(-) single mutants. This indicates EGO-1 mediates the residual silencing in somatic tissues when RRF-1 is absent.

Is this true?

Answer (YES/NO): NO